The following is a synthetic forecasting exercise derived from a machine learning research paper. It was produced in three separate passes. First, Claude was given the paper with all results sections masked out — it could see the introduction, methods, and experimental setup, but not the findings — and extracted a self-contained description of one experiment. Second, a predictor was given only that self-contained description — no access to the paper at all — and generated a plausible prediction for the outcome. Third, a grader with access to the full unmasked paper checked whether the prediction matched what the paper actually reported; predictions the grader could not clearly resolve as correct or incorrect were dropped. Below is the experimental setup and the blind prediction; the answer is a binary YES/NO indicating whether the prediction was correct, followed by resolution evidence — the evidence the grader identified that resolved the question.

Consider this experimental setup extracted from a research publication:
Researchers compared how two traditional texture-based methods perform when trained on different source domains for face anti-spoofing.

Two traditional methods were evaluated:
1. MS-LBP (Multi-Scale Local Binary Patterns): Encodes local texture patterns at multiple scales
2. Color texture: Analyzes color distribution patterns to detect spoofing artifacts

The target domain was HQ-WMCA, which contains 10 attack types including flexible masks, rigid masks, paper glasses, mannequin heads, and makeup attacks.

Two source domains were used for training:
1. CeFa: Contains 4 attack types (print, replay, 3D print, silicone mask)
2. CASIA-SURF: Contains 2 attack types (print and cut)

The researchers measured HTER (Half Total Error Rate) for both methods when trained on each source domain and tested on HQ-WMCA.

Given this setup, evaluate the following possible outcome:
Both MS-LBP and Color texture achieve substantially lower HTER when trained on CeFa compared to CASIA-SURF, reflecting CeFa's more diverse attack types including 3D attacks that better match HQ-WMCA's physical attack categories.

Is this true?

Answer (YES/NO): NO